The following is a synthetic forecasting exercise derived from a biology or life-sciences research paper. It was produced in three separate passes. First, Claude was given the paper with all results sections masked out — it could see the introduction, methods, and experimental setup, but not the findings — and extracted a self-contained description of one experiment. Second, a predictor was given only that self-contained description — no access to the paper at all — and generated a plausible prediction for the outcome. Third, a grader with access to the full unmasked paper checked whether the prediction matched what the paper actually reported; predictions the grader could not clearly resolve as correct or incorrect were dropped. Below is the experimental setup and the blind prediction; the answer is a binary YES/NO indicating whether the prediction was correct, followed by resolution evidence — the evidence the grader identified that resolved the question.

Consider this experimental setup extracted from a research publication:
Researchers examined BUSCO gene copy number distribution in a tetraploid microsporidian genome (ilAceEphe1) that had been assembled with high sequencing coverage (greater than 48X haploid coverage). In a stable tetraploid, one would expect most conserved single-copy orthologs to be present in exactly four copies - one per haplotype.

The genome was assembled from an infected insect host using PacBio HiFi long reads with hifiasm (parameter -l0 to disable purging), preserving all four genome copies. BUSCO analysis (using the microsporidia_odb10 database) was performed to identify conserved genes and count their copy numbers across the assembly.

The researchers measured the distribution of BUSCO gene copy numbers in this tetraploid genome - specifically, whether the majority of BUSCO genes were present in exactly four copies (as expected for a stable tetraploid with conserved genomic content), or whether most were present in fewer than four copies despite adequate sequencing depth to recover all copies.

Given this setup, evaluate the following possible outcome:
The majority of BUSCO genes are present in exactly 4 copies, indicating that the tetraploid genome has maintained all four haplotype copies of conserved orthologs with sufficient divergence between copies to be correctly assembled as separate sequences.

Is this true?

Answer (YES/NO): NO